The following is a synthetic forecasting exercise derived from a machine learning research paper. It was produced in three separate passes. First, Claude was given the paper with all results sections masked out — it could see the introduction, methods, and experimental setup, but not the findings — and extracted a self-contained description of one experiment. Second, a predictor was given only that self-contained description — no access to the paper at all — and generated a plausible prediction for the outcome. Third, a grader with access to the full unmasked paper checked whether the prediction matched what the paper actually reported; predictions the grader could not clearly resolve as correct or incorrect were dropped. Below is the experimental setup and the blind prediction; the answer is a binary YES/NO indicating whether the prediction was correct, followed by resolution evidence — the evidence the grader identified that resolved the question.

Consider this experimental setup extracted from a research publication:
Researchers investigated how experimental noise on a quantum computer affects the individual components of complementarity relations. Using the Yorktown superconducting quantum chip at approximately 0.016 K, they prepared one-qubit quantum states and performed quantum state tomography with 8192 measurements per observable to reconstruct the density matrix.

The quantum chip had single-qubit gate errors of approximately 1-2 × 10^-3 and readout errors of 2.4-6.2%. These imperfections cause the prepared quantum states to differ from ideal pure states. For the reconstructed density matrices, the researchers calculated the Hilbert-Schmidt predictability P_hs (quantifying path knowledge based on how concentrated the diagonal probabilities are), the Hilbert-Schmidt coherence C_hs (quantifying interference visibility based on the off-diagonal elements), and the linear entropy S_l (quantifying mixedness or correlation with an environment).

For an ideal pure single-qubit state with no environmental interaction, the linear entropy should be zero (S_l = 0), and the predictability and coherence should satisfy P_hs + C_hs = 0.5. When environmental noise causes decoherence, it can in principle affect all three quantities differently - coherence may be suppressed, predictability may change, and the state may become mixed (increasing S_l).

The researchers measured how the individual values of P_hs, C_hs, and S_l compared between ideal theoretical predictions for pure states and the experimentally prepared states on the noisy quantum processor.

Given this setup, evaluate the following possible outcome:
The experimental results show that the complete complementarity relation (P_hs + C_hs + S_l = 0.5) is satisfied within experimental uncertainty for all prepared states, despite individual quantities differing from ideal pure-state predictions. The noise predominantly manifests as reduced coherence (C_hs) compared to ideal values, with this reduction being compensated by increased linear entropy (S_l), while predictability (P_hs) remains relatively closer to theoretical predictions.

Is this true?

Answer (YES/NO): NO